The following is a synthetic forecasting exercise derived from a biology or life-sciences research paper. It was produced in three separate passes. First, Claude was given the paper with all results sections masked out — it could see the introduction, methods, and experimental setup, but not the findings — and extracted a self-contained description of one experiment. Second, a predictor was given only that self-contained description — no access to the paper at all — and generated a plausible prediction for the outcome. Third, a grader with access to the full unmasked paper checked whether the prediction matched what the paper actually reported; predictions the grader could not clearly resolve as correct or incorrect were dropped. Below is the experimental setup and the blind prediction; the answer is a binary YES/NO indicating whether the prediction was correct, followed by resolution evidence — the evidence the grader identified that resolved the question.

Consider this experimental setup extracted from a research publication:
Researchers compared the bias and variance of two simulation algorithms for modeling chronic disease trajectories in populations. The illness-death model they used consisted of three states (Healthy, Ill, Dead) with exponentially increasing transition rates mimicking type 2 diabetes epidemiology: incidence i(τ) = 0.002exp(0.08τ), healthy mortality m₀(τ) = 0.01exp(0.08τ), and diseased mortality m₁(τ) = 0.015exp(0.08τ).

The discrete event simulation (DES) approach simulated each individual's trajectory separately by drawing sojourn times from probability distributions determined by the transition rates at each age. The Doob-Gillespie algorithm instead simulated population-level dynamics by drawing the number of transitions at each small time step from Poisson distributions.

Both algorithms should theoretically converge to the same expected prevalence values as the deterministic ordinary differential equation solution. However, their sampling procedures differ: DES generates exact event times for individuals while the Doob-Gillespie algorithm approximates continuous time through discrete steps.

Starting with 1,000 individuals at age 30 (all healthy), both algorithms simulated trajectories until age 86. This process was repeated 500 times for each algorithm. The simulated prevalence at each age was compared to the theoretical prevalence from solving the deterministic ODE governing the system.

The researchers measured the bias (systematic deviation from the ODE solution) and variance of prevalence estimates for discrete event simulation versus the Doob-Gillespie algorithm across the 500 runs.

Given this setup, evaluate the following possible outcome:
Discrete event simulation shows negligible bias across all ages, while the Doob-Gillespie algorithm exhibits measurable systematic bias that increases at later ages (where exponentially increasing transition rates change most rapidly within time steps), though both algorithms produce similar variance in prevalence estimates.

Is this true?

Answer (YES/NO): NO